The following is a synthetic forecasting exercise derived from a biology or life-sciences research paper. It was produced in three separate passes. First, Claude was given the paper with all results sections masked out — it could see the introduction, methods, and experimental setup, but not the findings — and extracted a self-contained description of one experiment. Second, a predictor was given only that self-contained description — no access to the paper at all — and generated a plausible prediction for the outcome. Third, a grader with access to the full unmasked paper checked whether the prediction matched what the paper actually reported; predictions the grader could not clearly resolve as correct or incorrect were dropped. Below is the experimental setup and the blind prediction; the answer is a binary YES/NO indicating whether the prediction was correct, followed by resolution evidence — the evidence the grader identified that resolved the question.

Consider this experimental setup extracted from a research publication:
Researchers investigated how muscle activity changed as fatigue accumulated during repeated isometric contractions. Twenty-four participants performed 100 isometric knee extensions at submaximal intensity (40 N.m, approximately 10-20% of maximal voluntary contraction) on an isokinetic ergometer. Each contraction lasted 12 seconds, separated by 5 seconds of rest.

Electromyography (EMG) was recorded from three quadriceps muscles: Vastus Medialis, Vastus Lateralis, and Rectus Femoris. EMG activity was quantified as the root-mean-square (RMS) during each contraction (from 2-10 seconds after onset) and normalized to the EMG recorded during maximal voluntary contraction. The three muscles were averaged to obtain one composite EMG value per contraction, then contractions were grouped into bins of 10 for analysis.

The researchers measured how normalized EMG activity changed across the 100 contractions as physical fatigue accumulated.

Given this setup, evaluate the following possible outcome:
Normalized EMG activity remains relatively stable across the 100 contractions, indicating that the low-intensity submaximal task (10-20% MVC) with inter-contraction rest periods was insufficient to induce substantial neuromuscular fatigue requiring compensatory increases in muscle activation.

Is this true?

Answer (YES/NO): NO